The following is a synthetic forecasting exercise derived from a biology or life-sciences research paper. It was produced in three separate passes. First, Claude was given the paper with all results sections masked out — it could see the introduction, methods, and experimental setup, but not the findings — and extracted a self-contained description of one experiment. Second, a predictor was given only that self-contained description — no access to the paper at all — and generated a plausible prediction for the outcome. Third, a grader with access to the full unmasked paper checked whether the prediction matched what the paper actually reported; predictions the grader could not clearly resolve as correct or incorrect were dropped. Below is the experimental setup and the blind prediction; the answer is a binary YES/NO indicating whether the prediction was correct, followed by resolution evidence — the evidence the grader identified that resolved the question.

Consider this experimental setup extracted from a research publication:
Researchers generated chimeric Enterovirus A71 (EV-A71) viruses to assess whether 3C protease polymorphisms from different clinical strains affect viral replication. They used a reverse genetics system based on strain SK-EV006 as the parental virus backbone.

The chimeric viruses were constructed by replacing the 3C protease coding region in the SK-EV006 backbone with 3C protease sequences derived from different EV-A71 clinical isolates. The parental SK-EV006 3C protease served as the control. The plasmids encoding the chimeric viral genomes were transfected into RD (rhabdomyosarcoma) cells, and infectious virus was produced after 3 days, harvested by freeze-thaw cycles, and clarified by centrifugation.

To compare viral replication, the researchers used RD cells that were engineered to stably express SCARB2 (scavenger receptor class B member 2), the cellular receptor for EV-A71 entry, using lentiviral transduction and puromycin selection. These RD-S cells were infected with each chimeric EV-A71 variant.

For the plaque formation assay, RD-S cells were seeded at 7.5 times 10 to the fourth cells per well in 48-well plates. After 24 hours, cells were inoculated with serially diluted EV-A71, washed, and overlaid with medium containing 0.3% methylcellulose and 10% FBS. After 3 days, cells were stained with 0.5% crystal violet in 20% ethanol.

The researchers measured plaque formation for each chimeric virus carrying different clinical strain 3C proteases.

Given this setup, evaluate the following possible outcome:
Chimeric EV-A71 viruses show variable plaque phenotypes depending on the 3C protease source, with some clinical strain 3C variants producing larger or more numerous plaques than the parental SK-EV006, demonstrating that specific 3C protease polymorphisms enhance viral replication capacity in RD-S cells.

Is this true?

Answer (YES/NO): NO